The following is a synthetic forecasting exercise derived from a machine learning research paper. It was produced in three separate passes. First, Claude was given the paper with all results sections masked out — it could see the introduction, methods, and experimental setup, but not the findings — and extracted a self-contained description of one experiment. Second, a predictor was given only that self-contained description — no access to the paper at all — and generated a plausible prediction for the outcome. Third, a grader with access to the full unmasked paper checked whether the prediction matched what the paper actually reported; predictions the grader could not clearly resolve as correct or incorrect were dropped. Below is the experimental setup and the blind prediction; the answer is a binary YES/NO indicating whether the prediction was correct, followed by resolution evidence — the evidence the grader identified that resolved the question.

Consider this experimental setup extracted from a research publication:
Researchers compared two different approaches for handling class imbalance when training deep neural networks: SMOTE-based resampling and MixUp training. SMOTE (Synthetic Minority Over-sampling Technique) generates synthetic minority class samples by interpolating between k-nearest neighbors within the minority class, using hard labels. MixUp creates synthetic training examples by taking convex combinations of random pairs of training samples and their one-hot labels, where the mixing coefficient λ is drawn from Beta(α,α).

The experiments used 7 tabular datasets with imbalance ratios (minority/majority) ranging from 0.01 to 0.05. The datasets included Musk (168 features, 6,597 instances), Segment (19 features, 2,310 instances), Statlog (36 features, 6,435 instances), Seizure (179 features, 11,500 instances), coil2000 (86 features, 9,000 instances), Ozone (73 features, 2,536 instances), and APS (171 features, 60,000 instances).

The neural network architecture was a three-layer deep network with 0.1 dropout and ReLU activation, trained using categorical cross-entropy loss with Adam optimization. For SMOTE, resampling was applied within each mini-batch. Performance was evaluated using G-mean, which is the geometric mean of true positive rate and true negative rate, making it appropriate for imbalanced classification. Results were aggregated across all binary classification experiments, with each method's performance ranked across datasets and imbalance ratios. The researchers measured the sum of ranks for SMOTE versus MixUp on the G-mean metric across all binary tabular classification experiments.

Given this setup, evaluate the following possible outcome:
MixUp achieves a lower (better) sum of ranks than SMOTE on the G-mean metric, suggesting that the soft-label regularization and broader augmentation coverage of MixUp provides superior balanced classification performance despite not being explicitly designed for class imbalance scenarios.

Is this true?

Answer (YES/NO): NO